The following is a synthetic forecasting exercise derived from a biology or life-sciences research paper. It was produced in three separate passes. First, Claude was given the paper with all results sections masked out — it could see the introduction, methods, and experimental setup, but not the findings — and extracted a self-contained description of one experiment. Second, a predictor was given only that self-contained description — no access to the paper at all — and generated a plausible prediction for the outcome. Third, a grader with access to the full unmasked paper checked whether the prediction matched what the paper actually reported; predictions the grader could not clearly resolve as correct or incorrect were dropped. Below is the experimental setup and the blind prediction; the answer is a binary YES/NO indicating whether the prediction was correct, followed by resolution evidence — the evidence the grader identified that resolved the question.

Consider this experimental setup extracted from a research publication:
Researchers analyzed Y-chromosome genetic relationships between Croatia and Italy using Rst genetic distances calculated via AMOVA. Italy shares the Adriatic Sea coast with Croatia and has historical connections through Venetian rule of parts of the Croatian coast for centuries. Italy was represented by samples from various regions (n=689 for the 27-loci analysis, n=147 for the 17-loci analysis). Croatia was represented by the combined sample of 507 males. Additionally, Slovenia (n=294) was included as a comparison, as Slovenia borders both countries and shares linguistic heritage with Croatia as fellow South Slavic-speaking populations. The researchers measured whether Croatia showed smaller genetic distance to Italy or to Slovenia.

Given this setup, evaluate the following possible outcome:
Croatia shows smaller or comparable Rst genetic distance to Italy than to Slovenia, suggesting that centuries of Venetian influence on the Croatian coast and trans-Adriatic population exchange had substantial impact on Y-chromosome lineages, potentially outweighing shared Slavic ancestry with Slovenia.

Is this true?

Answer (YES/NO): NO